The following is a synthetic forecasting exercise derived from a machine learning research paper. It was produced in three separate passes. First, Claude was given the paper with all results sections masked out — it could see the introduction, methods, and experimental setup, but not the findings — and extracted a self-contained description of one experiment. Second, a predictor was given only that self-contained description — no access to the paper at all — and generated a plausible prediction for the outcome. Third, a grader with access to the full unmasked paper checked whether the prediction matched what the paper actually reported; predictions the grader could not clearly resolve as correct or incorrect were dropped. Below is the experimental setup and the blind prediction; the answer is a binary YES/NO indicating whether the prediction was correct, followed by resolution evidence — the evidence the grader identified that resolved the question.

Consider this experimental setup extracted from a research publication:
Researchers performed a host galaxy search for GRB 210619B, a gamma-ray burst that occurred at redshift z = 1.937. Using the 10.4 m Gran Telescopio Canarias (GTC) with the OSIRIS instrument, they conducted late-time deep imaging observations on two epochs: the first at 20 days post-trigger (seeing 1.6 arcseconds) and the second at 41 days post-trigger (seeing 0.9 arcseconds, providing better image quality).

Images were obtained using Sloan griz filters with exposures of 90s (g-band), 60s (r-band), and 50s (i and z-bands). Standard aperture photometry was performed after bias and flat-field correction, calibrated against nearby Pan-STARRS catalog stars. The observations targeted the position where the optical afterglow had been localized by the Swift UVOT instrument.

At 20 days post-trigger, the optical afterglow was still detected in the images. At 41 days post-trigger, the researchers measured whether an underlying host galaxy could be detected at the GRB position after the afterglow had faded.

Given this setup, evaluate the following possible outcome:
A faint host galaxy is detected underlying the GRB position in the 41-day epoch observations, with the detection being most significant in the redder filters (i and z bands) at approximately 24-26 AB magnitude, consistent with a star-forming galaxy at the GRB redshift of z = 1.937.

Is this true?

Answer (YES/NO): NO